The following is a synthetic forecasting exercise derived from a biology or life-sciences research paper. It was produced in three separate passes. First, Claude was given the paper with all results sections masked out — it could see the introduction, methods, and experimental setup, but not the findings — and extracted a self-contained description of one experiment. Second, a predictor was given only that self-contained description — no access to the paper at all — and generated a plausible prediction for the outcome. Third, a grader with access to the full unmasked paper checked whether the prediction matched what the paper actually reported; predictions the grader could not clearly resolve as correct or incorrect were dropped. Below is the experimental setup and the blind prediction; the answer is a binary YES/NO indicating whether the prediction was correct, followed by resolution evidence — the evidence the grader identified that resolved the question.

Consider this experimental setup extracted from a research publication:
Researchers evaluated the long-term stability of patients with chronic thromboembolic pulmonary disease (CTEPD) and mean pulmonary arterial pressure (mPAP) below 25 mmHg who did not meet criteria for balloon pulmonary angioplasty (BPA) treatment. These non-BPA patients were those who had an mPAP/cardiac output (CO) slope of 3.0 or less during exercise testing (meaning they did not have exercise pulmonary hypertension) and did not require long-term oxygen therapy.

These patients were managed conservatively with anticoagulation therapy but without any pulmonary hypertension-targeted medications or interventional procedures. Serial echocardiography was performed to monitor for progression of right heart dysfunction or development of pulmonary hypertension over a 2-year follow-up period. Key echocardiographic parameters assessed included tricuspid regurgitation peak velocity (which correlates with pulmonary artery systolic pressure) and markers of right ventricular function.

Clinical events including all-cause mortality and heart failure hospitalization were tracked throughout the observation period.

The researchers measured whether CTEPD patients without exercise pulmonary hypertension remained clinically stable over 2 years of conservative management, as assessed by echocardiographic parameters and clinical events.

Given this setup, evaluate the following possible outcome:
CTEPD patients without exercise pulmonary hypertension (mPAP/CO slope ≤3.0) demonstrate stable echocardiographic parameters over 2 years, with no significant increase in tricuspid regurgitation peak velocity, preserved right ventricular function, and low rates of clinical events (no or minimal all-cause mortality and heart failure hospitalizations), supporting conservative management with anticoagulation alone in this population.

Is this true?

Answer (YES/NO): YES